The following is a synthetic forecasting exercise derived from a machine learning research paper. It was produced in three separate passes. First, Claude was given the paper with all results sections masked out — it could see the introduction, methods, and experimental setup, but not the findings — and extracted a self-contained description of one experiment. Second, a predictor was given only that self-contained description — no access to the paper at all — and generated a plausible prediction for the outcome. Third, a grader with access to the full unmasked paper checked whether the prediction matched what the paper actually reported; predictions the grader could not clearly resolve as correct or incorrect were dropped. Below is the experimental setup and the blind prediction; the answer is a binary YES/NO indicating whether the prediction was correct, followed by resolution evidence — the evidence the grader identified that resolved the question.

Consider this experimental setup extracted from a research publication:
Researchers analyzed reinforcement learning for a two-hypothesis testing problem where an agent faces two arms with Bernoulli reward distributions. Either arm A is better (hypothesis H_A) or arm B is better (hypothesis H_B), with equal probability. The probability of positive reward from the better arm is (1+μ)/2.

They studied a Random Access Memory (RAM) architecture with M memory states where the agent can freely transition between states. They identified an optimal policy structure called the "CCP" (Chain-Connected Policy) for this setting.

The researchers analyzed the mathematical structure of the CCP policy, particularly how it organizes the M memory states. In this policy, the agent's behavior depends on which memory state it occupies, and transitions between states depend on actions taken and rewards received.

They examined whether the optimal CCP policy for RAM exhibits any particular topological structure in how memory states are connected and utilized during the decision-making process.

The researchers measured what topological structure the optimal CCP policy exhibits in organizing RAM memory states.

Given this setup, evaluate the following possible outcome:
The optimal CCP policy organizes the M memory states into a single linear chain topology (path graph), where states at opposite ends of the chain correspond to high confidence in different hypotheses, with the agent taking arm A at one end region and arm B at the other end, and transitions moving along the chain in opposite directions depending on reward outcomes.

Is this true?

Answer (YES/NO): NO